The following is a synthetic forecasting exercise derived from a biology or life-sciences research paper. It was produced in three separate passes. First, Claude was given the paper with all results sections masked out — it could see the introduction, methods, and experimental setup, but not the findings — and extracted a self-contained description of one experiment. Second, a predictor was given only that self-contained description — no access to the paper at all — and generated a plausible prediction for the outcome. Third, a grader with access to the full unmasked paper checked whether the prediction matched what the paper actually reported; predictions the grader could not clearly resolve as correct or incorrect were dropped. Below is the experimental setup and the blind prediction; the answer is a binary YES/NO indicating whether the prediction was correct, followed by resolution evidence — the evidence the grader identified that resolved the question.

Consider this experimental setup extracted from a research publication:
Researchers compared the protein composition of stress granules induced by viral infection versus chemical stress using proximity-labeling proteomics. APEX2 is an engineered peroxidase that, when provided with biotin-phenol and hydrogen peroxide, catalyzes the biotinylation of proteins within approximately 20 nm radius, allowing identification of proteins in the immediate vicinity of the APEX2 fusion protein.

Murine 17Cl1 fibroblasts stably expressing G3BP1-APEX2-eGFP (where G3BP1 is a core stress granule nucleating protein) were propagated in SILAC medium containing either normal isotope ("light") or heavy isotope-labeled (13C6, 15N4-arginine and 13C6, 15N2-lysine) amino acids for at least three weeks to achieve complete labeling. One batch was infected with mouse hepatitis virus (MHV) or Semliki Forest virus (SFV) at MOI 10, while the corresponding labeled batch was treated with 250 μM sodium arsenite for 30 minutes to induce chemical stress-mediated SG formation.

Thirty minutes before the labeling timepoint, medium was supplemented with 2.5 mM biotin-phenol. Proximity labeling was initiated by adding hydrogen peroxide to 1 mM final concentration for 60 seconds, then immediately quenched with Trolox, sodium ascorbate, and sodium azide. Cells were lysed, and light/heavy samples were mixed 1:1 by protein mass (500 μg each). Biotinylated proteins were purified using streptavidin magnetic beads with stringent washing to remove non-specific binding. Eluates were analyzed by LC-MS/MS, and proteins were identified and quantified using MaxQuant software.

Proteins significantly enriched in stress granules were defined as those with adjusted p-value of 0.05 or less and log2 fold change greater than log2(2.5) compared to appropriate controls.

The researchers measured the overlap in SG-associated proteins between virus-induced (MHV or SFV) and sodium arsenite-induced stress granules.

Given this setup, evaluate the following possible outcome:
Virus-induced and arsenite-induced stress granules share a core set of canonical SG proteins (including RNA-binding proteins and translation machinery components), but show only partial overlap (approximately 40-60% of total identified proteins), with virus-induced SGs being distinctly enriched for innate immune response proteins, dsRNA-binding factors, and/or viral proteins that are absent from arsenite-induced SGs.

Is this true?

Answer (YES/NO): NO